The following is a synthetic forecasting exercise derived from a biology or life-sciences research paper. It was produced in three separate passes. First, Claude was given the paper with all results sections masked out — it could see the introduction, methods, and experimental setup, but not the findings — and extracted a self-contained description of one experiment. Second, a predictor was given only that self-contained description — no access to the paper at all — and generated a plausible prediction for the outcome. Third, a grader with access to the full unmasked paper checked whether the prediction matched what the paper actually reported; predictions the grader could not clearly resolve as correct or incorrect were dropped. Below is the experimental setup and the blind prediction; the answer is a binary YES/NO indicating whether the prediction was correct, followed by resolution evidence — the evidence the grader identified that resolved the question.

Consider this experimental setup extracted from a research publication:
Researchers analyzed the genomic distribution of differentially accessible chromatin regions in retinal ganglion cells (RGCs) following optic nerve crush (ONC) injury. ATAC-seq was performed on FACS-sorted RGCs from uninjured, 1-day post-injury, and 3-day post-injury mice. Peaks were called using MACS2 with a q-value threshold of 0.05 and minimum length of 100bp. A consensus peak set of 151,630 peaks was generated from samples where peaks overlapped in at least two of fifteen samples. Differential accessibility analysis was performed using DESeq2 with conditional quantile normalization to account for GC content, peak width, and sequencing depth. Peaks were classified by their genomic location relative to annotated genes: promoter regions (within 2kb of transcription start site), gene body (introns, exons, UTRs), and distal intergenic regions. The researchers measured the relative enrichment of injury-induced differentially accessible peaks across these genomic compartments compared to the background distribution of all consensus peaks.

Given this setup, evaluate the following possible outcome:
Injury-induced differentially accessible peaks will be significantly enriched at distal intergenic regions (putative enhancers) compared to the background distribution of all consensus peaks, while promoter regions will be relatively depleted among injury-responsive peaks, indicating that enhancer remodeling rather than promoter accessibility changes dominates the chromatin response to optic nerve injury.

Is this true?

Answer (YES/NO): NO